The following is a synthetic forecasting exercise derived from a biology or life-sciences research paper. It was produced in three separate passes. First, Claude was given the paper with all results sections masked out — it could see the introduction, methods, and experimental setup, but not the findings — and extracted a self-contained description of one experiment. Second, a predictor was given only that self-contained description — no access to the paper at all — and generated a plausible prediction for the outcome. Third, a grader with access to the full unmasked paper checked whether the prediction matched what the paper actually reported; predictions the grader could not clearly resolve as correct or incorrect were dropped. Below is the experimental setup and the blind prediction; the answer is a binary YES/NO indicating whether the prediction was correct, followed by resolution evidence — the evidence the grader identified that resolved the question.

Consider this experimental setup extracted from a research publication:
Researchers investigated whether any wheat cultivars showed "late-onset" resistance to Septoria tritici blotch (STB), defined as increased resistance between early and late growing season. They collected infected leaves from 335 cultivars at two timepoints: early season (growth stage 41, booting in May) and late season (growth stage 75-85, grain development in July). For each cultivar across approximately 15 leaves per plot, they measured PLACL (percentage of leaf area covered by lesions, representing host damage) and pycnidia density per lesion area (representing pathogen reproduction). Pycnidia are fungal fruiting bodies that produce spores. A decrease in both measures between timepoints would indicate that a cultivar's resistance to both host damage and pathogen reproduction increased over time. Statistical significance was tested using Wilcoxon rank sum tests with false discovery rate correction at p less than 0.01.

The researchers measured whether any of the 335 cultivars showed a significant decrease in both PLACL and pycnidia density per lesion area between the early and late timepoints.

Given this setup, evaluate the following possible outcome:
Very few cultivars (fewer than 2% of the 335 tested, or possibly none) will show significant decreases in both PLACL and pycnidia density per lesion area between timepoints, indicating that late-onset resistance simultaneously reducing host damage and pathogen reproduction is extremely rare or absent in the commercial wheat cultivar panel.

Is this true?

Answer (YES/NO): YES